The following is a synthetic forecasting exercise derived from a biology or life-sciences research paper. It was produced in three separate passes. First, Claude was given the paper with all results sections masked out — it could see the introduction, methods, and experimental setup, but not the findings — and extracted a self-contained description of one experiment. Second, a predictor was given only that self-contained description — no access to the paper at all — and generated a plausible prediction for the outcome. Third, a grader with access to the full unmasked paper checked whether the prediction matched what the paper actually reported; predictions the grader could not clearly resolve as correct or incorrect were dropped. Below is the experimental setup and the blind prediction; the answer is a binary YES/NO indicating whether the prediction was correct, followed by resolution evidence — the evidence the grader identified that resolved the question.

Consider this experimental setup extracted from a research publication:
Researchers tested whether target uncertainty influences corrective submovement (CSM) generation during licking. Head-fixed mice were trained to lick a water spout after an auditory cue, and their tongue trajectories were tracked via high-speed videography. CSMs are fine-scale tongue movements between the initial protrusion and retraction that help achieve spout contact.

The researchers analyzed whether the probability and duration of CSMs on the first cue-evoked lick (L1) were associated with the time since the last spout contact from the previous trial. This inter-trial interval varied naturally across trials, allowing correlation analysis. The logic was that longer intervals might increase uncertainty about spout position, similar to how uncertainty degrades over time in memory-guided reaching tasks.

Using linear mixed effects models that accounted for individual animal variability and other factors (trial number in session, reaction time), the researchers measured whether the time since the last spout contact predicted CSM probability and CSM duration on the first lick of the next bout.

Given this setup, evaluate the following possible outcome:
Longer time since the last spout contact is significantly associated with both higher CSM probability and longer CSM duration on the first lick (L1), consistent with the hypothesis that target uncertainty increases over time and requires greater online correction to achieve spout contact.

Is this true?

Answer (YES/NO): YES